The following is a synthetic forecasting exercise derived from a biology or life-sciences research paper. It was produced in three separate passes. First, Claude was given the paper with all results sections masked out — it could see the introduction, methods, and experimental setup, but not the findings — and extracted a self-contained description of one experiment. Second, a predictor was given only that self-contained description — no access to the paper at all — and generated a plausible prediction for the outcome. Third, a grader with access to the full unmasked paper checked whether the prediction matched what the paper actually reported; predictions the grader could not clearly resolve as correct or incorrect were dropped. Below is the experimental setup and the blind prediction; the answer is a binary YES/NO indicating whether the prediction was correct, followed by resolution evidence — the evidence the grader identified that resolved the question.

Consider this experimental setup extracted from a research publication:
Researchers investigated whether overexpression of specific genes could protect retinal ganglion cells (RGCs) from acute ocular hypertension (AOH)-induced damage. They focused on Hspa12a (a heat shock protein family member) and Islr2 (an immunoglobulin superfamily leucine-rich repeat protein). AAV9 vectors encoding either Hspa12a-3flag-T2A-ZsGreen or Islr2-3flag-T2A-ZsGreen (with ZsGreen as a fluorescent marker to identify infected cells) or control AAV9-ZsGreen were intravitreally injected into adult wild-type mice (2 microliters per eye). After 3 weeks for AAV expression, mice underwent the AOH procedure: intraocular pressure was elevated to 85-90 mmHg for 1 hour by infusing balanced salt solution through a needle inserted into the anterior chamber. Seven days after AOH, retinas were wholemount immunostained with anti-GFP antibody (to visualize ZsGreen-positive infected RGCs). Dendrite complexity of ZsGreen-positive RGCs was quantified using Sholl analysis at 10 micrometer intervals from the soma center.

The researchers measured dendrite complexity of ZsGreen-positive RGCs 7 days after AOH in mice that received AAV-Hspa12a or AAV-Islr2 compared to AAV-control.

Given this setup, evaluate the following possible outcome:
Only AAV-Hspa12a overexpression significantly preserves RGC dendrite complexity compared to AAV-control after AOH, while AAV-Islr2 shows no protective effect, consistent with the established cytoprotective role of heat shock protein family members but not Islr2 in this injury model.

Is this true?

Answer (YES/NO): NO